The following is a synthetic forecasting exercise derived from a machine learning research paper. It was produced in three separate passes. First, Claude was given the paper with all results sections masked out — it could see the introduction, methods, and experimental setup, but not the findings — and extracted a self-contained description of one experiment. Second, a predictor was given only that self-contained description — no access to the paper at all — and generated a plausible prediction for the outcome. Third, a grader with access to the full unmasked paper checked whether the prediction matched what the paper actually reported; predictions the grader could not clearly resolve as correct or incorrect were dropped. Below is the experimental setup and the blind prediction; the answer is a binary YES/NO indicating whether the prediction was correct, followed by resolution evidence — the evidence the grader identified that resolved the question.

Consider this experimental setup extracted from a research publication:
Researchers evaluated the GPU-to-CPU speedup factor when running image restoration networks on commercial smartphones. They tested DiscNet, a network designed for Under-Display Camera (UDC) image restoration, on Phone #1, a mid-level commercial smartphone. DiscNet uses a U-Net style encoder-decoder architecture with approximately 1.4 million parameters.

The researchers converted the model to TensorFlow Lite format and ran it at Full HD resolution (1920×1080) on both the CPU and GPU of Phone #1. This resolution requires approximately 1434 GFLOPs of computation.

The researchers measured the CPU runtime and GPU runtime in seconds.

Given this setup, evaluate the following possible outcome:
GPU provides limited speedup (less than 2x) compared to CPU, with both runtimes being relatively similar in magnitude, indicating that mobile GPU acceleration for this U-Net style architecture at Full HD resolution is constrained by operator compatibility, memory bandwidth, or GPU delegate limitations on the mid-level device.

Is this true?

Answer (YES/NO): NO